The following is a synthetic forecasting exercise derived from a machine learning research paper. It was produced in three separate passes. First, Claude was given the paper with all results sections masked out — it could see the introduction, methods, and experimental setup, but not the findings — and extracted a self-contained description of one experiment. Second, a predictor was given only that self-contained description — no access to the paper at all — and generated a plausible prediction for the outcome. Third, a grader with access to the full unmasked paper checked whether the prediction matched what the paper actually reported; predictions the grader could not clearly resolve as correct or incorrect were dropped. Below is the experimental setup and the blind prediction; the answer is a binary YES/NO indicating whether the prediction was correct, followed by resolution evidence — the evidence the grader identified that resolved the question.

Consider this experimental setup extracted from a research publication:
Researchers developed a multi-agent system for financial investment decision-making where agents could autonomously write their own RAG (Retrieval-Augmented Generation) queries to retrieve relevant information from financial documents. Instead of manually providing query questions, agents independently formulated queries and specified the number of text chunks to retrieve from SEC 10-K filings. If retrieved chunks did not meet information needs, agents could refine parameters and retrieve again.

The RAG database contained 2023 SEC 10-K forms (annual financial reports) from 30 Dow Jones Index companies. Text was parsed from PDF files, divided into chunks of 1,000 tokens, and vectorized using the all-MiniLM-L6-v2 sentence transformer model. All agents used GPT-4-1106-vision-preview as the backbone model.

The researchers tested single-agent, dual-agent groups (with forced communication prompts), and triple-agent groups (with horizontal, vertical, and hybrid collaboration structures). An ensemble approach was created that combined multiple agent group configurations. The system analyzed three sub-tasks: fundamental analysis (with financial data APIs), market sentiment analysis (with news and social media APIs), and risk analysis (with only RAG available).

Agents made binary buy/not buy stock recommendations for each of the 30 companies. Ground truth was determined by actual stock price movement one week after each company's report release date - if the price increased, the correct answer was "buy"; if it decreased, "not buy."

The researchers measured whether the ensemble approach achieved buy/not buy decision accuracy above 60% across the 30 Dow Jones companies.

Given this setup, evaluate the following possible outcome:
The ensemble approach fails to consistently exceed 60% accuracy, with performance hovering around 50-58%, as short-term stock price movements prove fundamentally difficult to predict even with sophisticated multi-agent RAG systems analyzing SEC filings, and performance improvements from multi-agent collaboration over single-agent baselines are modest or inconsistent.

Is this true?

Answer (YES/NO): NO